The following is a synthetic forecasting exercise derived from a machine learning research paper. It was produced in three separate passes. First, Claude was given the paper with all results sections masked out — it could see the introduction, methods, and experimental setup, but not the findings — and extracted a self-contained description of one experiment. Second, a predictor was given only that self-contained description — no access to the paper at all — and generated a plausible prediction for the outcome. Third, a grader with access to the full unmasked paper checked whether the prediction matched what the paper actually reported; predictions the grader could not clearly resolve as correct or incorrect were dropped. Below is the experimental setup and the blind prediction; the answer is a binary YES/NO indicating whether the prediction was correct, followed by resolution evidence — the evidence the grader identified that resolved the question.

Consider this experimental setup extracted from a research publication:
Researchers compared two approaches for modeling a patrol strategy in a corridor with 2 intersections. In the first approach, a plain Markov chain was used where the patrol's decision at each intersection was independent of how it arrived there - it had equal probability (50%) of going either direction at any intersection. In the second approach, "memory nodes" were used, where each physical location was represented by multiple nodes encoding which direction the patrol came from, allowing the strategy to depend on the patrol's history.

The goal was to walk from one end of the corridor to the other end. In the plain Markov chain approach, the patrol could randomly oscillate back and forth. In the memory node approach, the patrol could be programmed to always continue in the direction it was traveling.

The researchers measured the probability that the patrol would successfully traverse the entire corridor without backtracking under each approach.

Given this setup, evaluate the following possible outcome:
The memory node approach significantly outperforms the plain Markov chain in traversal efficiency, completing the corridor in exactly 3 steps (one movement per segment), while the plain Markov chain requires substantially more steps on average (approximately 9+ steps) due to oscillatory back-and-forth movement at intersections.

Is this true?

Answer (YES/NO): NO